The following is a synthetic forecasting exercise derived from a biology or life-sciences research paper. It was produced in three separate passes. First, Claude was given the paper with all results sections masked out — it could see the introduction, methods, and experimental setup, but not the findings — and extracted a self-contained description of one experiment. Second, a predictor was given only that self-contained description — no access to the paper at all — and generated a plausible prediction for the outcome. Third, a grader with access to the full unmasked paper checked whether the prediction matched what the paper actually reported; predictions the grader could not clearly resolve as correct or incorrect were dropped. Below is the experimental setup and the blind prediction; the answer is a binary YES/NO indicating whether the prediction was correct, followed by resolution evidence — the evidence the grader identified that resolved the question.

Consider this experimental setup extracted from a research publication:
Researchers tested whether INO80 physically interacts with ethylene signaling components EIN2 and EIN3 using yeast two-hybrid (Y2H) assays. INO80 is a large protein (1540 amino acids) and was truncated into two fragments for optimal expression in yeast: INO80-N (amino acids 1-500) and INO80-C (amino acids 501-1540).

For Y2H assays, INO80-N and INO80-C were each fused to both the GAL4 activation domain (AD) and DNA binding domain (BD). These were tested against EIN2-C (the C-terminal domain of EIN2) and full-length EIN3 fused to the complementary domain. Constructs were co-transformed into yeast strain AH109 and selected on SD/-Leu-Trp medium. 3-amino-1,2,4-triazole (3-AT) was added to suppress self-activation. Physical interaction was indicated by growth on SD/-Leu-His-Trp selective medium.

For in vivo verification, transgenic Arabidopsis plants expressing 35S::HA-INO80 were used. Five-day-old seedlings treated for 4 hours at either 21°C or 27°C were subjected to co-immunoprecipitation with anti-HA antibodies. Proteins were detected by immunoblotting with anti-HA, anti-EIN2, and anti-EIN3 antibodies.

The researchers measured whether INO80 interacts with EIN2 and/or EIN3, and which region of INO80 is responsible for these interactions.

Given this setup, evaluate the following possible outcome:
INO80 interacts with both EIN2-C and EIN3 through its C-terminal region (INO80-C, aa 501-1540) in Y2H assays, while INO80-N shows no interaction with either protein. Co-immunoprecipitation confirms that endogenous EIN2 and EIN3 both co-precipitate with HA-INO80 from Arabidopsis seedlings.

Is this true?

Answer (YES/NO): NO